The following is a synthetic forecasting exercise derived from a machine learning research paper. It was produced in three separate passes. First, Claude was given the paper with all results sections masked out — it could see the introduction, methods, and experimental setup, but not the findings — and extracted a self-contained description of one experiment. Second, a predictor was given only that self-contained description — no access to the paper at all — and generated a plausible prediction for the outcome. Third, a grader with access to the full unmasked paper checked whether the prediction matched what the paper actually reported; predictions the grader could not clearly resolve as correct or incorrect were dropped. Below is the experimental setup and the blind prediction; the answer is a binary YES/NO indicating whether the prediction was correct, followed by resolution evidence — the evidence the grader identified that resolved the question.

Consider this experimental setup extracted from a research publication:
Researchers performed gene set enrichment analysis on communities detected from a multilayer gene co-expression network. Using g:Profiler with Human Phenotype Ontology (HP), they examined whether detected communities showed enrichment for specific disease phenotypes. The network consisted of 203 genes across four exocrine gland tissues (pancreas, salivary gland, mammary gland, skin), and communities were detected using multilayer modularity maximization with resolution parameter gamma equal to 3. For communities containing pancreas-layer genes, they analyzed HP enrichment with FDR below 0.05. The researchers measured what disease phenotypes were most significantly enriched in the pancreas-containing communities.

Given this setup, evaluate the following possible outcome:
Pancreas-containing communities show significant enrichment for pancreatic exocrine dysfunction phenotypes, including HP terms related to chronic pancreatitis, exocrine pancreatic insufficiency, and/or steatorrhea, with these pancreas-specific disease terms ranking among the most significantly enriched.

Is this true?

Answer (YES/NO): YES